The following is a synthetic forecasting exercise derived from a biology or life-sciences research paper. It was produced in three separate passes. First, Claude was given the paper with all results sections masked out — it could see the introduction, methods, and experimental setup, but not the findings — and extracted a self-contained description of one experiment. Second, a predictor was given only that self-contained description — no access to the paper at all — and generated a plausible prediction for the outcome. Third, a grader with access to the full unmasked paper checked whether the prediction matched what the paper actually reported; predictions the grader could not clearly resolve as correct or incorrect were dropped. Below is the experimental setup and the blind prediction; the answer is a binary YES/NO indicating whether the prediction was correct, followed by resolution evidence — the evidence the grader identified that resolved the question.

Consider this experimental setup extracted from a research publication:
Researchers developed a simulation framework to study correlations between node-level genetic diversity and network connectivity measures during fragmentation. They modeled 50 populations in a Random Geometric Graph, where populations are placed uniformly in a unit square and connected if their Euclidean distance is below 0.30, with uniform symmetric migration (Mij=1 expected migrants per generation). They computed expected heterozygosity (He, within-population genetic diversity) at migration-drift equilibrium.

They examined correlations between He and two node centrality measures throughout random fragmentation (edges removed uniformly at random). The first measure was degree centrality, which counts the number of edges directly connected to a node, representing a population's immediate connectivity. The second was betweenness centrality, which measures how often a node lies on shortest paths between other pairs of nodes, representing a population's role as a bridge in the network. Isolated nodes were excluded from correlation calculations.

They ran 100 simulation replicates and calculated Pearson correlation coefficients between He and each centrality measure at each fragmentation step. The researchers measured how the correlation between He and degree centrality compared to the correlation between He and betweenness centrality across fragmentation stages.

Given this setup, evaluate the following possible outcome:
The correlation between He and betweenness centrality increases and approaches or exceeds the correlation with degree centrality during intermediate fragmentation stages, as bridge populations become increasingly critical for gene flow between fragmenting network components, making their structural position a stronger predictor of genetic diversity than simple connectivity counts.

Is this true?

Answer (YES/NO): NO